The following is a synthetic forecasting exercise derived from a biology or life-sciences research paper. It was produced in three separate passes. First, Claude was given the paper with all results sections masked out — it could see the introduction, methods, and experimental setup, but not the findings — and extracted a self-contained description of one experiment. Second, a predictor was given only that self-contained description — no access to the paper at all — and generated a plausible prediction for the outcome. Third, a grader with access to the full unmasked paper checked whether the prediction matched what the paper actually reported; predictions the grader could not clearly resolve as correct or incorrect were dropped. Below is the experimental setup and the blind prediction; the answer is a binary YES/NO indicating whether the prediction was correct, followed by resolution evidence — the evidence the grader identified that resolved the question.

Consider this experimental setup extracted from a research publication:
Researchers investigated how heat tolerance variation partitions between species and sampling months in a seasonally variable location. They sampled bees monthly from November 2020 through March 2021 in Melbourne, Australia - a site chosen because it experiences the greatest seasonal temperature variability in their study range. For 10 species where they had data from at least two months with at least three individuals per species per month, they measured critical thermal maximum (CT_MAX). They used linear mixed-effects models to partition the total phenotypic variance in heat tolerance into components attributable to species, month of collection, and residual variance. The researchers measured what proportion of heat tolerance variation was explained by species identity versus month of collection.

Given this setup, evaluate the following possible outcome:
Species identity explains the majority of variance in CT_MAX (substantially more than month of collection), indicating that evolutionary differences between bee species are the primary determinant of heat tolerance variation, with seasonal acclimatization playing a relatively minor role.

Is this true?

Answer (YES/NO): NO